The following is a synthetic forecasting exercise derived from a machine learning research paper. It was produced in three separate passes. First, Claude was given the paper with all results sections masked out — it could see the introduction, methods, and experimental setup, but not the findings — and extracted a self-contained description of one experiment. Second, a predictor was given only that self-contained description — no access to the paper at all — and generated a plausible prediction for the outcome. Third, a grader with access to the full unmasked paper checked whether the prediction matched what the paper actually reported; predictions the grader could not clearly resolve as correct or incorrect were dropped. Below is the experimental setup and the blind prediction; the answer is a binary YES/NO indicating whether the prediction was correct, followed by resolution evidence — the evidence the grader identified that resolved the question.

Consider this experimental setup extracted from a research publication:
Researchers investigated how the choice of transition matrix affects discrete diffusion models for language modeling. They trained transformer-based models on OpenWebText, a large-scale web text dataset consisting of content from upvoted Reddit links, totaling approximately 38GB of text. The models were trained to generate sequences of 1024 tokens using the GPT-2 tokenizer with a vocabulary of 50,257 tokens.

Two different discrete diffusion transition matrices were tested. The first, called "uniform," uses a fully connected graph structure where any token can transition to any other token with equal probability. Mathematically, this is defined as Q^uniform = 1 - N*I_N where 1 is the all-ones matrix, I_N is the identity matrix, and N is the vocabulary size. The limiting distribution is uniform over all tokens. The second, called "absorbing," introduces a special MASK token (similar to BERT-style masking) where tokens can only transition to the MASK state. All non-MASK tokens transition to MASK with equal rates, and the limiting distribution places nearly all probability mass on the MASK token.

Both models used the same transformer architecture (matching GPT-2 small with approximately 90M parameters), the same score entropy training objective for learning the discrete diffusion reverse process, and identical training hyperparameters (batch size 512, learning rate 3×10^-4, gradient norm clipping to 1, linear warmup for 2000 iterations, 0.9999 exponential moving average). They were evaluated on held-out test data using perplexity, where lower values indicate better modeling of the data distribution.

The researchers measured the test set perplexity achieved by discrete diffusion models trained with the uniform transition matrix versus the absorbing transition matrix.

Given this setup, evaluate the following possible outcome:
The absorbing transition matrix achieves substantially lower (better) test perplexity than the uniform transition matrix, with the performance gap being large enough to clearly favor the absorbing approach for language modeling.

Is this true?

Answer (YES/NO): YES